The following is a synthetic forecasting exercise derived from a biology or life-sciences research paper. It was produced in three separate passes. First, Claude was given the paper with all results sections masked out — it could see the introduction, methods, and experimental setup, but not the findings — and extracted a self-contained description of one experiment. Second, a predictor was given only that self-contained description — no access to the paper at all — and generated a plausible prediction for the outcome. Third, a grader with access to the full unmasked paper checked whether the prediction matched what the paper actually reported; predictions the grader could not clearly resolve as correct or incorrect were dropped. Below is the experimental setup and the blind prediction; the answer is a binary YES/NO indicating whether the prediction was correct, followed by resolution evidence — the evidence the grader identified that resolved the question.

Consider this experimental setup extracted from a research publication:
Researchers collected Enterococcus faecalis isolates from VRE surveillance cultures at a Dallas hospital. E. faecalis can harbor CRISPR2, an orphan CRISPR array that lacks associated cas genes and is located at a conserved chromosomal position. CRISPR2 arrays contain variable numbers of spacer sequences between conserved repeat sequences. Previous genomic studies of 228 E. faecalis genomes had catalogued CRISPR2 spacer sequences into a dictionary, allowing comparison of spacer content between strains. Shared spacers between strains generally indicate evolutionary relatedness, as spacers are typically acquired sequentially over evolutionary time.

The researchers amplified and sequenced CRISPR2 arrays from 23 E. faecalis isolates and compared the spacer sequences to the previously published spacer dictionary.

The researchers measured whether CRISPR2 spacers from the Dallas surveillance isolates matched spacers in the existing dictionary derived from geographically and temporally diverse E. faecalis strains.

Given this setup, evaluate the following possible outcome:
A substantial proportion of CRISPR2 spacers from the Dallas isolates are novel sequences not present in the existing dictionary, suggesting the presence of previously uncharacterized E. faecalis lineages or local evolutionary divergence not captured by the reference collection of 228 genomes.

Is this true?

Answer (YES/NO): NO